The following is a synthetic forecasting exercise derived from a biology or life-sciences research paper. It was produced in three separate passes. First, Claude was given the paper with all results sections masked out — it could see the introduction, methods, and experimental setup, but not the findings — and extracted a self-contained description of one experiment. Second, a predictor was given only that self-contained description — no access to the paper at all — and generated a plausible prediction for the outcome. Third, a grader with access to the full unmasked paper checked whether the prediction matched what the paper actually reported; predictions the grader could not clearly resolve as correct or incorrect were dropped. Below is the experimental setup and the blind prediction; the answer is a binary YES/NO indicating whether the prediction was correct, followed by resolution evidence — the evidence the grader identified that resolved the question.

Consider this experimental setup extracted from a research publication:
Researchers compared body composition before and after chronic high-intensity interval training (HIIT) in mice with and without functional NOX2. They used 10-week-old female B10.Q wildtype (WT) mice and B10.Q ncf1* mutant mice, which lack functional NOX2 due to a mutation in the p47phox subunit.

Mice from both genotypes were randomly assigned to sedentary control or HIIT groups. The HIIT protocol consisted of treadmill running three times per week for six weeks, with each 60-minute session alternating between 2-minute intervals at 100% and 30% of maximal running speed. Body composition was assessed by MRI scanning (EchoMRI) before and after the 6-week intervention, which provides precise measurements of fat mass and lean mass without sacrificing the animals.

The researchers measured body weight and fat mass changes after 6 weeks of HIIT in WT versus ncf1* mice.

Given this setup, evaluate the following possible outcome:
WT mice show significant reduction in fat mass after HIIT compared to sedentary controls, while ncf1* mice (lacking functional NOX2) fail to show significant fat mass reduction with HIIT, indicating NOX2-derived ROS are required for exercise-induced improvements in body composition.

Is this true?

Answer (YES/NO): NO